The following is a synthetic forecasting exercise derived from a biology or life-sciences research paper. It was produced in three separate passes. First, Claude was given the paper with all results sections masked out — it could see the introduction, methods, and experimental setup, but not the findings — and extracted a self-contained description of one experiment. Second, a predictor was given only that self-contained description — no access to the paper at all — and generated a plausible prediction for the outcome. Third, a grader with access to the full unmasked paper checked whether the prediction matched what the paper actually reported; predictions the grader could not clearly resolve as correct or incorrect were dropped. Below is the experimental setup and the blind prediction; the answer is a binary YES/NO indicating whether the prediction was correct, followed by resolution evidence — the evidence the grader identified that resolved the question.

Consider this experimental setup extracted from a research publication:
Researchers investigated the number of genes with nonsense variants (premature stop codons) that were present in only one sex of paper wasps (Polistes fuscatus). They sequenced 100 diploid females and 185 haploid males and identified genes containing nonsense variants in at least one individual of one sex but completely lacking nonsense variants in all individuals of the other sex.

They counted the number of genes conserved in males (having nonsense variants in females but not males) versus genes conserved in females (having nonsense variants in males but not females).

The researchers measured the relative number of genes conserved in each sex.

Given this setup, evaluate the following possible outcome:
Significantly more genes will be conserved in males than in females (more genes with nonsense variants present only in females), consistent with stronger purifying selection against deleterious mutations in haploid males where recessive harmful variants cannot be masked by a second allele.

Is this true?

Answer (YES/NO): YES